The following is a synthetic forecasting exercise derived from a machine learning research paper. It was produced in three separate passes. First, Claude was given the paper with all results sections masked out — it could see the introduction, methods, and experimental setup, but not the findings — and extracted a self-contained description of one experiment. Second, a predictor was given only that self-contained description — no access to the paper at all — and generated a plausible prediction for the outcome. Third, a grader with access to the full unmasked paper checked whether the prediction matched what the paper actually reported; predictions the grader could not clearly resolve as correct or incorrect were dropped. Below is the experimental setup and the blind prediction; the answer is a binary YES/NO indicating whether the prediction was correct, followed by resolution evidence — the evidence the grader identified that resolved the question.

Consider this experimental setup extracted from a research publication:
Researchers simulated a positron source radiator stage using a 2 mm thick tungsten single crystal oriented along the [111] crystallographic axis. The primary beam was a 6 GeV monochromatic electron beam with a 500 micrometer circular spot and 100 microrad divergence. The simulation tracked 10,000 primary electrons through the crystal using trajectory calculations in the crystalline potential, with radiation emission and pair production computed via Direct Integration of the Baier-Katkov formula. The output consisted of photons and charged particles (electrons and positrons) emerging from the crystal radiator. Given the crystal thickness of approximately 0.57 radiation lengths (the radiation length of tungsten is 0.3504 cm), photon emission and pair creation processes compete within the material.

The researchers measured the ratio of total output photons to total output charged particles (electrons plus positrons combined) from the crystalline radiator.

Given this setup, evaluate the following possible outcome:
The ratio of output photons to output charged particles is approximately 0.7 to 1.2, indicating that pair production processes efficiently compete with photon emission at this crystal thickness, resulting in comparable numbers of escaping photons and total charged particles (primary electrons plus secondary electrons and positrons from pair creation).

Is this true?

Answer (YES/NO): NO